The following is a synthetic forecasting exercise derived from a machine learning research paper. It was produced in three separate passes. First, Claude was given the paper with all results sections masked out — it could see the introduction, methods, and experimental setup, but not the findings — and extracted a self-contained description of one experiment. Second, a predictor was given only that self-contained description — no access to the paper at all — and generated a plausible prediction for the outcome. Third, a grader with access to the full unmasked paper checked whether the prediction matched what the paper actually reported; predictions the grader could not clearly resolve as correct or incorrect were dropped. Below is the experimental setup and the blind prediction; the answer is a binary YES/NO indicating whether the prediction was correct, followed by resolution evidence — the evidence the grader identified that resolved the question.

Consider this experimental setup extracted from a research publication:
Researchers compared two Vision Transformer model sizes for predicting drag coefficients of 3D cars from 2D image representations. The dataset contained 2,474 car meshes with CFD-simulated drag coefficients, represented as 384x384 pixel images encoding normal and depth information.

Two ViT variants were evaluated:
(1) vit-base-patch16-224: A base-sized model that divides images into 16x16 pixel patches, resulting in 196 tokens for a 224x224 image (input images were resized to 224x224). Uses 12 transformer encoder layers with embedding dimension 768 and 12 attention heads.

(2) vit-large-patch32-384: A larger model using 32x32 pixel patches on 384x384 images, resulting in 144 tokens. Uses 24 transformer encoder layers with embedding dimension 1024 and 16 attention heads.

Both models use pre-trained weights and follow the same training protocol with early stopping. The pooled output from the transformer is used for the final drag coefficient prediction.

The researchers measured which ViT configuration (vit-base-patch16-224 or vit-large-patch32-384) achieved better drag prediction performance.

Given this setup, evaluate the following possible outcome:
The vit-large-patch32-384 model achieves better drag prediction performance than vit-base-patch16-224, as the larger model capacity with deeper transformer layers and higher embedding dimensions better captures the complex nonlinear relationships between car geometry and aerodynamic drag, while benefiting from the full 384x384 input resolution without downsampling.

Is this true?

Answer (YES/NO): YES